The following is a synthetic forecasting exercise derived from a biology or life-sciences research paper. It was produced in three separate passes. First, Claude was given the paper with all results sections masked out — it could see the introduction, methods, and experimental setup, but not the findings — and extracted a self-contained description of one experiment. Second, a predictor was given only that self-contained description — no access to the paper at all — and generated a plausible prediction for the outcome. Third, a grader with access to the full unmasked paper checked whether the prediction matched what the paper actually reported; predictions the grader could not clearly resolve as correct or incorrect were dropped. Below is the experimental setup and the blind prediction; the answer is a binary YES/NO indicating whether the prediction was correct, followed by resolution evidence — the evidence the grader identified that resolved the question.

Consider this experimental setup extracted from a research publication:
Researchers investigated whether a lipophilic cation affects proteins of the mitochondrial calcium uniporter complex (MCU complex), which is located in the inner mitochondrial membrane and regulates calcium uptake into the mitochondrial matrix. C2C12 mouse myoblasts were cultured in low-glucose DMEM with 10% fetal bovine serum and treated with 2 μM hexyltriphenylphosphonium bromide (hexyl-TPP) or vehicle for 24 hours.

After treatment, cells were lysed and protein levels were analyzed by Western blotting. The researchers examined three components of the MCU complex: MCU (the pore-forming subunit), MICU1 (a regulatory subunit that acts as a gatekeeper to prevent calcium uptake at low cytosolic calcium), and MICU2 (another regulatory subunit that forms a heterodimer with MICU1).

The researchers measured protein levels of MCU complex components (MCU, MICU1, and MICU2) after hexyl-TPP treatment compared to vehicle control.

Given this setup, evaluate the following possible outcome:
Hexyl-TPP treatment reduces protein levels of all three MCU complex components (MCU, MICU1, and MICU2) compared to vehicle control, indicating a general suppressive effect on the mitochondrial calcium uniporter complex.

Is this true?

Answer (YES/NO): YES